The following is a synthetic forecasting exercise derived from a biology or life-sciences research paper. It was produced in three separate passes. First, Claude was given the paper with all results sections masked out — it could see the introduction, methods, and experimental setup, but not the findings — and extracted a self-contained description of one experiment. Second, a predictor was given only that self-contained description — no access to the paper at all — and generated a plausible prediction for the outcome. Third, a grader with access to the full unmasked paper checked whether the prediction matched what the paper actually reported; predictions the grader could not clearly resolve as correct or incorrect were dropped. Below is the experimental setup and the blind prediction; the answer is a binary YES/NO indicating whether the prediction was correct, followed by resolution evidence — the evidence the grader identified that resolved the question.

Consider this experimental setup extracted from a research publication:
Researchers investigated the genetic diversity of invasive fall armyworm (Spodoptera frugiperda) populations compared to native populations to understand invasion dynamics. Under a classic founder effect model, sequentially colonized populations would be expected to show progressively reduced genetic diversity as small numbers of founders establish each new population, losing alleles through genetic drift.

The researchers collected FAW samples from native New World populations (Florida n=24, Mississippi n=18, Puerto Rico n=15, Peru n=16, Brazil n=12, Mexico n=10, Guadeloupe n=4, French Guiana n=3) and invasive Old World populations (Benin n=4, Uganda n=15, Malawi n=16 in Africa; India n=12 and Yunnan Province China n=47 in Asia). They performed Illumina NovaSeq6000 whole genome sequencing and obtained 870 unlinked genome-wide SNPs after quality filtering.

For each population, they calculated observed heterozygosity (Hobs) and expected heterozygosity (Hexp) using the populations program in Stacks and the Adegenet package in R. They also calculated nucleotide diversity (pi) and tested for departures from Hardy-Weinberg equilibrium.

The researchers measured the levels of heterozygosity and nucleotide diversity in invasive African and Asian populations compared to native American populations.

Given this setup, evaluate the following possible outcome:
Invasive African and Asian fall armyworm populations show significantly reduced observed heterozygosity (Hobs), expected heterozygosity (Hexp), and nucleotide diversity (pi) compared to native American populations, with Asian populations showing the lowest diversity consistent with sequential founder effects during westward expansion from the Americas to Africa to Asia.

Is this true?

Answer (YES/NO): NO